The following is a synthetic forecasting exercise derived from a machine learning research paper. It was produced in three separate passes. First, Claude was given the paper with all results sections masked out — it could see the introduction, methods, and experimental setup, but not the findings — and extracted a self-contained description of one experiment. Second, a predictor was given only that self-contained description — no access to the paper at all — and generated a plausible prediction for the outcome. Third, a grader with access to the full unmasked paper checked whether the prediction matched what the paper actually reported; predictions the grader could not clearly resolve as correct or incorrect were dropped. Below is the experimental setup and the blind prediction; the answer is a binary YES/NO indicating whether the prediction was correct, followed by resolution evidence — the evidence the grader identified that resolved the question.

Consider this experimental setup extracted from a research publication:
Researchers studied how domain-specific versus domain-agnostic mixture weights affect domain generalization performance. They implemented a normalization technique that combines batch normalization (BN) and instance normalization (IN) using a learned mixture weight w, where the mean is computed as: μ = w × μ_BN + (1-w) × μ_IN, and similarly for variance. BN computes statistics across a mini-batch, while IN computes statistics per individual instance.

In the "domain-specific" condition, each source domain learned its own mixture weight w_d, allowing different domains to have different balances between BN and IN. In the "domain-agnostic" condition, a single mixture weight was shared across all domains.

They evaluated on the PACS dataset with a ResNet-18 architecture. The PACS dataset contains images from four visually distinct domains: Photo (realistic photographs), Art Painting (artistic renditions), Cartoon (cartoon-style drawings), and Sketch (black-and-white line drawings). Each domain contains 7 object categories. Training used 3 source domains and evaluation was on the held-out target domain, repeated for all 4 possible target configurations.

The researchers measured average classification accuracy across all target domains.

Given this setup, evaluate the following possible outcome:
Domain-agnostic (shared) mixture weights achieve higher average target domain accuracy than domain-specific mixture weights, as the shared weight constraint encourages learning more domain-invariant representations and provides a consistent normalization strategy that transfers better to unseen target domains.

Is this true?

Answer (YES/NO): NO